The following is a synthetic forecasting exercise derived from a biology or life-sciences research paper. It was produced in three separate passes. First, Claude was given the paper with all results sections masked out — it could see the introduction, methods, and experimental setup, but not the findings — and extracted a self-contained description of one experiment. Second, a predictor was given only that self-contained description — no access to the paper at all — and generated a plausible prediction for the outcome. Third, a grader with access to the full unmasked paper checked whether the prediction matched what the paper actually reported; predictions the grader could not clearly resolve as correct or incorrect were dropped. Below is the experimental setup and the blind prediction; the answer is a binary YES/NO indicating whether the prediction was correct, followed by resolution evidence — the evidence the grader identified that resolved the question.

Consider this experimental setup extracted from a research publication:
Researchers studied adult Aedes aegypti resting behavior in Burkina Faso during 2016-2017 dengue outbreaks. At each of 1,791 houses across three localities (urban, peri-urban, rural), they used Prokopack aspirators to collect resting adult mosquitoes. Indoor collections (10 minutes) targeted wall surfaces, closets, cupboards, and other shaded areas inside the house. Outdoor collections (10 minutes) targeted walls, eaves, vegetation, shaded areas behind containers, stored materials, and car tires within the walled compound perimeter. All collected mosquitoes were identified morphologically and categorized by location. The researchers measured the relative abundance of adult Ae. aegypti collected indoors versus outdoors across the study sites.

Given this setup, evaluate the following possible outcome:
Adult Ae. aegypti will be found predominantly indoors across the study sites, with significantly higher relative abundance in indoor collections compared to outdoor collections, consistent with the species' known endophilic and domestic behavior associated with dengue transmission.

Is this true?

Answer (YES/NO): NO